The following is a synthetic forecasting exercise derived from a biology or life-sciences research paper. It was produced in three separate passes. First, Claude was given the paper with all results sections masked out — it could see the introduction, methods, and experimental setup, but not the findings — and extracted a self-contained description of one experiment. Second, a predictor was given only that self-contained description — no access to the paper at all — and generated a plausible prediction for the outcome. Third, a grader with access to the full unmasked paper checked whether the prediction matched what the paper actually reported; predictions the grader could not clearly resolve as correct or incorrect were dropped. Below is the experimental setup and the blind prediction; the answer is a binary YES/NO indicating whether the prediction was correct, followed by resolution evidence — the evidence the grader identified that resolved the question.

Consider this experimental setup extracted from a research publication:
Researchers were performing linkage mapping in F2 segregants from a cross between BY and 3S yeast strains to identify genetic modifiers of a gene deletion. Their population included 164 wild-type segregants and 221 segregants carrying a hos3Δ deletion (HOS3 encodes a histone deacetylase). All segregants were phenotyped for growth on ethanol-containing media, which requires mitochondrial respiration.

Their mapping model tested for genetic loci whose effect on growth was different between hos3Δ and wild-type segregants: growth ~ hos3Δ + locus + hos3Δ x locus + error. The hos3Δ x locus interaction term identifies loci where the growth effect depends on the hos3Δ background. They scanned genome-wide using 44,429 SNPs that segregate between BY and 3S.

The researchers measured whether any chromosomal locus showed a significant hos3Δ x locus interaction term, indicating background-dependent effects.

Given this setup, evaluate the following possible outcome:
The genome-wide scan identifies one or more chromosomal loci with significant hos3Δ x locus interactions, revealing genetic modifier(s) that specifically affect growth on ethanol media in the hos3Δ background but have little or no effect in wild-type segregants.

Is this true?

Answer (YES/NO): NO